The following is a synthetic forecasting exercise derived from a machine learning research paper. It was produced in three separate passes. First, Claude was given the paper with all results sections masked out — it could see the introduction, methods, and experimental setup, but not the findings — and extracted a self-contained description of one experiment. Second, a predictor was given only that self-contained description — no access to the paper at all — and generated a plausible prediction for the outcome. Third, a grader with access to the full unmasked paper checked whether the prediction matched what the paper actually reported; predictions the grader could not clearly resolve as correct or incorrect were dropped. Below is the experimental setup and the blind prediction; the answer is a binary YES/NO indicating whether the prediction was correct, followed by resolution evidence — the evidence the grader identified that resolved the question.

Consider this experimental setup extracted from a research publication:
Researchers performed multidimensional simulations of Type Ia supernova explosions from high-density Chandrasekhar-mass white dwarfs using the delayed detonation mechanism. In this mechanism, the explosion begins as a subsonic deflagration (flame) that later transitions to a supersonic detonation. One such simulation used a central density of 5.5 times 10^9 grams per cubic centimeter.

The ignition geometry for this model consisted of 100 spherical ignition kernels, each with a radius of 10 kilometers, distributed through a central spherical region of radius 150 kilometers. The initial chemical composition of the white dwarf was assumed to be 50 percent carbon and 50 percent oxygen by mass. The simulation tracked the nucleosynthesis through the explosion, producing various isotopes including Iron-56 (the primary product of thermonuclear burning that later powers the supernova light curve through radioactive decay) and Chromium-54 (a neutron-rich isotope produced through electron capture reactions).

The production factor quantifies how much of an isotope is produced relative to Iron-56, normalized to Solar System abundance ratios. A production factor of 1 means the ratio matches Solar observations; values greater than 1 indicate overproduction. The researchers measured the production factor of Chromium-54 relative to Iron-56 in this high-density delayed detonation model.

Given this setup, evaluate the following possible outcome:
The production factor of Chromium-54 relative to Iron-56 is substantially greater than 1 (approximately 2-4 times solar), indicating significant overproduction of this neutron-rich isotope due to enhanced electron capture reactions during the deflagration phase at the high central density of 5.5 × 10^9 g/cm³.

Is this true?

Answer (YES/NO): NO